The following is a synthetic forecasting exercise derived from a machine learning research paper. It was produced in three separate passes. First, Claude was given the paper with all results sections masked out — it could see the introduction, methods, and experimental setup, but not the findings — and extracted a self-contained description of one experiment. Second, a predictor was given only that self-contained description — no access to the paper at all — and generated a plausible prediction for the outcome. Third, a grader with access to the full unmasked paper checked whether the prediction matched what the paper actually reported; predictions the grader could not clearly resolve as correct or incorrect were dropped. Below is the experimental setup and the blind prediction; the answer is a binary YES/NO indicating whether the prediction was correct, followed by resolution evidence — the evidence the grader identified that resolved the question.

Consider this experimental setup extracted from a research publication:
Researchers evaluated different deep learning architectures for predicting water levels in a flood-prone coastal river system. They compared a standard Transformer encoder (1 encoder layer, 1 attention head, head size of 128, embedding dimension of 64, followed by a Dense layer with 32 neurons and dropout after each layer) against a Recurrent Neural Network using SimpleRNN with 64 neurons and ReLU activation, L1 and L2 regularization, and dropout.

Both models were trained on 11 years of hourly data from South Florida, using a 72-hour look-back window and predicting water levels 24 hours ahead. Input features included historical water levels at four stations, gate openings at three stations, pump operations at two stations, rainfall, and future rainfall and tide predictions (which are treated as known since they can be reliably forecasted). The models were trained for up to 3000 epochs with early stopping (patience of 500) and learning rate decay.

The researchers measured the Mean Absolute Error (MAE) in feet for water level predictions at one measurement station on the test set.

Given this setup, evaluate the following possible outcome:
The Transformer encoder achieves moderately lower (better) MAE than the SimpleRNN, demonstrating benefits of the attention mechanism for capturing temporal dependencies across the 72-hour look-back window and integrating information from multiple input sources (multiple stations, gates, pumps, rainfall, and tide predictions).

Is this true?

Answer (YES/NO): YES